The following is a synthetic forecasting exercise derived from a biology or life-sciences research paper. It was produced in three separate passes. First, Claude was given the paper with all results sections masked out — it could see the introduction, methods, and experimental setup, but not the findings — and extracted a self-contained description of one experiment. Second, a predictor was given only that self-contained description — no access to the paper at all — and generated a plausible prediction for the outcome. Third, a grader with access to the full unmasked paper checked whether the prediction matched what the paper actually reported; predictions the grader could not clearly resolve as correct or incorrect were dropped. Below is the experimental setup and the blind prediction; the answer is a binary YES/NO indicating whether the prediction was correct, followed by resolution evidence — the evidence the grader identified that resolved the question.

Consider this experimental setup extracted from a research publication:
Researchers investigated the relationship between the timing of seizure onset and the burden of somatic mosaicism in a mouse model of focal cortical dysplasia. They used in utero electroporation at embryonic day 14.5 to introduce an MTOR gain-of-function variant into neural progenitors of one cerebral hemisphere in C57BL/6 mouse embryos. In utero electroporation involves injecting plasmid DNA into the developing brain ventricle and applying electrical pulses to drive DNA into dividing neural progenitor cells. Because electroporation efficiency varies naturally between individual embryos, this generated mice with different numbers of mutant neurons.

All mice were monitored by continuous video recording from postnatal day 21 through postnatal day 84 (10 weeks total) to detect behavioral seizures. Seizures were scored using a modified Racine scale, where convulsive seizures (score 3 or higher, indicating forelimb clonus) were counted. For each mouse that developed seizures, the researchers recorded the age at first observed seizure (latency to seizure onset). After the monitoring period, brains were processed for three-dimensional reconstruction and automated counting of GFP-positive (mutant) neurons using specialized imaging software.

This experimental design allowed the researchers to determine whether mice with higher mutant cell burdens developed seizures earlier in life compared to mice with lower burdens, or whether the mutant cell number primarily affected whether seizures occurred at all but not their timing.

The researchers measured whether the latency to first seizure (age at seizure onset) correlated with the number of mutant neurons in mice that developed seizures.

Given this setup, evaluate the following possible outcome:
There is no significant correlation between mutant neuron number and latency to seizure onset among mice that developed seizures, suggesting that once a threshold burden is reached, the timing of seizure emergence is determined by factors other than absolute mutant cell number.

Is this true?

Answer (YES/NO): NO